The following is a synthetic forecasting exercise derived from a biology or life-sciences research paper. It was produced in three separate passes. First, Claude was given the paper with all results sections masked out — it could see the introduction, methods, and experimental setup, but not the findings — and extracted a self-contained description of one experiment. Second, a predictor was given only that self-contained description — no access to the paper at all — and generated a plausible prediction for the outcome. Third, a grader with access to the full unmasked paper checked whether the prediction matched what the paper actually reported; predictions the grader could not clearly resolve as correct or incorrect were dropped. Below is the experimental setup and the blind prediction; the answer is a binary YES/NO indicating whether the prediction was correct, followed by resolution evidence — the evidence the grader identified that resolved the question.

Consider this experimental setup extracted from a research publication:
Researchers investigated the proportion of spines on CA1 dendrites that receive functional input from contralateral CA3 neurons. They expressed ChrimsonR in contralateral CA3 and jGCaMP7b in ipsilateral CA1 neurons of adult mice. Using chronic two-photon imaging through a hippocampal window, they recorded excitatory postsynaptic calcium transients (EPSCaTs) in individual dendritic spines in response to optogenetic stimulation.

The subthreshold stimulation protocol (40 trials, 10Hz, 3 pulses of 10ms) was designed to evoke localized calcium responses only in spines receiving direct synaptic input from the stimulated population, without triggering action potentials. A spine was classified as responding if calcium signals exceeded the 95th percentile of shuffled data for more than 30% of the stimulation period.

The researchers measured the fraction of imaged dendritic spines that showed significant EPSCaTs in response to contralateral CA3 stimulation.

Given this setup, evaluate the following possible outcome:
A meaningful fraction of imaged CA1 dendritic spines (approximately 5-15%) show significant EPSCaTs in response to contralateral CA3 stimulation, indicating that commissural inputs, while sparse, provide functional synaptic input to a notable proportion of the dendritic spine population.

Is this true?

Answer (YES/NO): NO